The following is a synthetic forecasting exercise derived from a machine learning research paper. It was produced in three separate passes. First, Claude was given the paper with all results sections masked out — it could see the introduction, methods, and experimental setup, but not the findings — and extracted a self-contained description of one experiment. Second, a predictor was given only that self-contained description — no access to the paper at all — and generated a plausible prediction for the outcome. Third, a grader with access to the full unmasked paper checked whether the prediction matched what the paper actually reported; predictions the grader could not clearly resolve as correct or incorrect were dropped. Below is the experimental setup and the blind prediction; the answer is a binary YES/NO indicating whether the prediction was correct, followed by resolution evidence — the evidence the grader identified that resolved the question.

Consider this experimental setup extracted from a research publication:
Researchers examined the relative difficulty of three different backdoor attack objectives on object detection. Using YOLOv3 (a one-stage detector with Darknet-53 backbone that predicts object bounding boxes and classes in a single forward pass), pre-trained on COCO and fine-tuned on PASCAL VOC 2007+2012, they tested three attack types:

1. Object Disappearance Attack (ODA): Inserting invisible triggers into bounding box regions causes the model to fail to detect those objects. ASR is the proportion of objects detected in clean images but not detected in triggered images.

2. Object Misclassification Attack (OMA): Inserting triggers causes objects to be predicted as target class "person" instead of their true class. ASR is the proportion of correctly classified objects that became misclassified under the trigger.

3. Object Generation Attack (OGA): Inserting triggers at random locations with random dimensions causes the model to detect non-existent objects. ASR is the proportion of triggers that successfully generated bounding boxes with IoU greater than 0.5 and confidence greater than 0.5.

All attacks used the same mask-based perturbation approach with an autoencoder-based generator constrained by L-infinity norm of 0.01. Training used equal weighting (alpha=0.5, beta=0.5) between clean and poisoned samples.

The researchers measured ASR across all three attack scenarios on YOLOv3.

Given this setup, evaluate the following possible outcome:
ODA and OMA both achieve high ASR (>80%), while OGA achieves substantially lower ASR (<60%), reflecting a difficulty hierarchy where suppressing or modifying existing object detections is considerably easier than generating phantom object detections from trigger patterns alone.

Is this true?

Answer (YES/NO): NO